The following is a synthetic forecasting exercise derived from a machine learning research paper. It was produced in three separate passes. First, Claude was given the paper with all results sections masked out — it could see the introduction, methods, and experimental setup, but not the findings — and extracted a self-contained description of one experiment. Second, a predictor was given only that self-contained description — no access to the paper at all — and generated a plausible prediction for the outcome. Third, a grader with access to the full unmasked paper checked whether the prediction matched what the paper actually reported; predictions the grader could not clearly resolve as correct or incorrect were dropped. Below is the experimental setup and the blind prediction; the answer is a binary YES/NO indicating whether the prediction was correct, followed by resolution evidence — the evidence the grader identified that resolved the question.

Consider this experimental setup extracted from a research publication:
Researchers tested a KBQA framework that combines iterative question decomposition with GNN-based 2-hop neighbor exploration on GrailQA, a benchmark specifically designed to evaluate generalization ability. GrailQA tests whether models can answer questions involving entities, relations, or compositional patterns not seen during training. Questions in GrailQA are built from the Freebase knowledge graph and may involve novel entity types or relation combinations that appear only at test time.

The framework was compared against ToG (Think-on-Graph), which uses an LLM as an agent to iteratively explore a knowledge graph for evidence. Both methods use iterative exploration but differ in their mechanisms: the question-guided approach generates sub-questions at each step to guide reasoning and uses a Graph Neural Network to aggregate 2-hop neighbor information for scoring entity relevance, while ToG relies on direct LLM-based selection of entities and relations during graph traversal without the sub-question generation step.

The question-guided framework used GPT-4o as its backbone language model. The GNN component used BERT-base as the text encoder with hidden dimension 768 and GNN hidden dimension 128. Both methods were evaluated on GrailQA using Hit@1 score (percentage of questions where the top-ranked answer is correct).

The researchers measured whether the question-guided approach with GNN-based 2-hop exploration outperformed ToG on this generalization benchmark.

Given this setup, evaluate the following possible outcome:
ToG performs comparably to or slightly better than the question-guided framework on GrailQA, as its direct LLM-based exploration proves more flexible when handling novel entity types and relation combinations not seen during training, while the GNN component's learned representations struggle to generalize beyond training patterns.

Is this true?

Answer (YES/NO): NO